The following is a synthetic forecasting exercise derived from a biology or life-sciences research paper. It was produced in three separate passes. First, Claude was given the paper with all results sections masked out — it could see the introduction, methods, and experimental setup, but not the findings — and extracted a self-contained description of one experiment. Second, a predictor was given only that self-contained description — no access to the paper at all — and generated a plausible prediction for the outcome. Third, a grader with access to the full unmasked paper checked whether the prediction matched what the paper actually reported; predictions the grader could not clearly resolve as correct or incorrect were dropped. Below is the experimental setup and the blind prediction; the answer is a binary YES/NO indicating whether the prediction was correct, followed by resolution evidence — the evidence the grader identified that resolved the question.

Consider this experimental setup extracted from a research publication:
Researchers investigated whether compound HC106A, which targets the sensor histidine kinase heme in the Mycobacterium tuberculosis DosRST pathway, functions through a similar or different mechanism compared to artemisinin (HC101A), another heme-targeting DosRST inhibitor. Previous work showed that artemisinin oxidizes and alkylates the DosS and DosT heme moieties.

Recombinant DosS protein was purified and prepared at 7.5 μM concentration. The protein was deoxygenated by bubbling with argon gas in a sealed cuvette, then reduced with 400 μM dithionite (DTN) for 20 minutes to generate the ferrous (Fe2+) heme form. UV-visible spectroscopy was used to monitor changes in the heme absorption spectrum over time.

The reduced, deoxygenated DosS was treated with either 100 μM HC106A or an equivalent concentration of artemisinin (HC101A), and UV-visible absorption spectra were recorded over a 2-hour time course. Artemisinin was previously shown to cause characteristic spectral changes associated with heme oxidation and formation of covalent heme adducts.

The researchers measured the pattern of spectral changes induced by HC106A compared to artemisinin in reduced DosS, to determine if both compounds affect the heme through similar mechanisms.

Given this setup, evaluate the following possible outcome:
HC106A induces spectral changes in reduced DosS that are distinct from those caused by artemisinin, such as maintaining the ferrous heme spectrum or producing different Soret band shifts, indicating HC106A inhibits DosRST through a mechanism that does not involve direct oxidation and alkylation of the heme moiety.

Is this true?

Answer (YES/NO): YES